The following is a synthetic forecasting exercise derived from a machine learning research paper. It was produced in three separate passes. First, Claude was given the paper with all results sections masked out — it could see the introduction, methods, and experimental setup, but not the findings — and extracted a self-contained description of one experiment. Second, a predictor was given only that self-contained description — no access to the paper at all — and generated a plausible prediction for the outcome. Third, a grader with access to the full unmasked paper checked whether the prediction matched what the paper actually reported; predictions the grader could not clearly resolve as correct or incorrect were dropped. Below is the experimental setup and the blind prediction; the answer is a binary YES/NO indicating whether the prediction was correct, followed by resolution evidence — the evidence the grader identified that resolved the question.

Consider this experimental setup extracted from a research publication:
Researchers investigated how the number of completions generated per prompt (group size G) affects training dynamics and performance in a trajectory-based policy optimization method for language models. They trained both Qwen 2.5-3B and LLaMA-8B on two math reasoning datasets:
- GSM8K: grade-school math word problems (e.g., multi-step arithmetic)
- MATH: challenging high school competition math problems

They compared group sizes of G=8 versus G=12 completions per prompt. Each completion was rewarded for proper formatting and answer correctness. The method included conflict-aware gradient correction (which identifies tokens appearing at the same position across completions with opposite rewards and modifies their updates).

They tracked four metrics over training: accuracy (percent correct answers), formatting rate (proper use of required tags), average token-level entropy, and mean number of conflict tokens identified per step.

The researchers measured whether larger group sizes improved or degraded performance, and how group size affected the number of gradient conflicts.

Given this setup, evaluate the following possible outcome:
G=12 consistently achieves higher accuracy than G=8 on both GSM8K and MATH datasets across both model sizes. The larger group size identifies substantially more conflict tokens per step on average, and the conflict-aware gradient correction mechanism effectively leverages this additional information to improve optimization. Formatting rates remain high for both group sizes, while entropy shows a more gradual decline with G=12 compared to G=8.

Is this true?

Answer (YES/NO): NO